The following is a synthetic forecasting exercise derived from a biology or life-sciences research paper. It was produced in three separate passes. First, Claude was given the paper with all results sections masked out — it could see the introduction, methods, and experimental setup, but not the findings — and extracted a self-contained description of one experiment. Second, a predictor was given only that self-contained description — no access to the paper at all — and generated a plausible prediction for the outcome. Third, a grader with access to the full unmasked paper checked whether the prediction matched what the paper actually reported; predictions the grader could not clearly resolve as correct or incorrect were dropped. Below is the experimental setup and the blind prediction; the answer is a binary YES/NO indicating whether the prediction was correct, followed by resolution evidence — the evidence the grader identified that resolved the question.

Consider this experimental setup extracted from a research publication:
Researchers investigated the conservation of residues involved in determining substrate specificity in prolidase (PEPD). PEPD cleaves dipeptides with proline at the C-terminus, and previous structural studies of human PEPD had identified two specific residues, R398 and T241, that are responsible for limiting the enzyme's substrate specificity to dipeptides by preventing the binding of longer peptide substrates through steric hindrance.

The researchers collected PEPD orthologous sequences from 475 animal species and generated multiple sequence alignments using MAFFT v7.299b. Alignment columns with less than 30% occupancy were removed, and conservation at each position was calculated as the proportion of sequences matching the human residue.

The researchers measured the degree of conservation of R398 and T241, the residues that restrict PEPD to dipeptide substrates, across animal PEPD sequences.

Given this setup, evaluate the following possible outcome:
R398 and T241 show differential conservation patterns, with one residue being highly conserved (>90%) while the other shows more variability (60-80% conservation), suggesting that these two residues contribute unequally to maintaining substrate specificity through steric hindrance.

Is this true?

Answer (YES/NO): NO